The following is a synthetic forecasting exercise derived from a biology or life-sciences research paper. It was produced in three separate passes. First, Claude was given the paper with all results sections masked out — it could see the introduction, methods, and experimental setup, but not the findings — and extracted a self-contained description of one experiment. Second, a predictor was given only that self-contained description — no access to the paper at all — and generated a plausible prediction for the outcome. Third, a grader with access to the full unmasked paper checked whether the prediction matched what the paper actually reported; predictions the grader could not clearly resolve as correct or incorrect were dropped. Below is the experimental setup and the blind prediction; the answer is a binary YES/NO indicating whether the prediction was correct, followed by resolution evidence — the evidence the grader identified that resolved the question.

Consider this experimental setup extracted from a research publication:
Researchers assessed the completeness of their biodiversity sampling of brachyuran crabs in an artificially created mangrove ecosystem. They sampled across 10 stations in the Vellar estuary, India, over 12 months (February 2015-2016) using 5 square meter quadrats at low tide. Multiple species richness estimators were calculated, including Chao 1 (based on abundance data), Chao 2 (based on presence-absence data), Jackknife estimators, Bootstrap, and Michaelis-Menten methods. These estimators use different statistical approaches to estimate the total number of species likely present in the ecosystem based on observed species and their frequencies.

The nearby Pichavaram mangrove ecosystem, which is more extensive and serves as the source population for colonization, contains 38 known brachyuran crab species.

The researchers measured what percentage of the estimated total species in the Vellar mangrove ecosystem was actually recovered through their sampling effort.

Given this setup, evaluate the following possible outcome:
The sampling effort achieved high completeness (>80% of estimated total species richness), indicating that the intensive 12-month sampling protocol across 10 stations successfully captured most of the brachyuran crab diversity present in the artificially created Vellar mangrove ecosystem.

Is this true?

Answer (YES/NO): YES